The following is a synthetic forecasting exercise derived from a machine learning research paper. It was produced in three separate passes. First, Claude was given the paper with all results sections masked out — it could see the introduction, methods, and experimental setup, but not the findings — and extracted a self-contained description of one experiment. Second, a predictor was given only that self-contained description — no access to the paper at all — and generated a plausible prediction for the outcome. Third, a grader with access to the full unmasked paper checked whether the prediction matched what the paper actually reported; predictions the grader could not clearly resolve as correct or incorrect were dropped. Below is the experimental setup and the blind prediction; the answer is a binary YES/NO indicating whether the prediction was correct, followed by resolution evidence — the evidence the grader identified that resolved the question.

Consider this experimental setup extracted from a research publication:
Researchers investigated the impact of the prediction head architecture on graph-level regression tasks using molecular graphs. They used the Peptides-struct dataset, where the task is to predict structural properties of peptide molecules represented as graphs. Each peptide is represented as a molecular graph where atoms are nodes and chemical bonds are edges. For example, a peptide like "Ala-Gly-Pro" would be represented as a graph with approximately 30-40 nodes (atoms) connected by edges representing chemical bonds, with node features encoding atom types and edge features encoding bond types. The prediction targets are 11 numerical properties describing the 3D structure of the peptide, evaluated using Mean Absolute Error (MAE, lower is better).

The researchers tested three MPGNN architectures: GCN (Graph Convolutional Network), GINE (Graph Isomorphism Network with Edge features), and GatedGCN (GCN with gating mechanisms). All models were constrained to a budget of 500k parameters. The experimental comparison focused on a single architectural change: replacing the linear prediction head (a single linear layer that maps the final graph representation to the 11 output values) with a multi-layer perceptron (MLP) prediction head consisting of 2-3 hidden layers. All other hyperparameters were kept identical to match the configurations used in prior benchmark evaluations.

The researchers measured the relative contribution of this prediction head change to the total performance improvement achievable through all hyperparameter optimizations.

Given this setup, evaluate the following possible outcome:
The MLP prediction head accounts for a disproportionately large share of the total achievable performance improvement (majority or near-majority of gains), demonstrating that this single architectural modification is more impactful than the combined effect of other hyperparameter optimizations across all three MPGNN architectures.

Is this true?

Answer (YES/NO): YES